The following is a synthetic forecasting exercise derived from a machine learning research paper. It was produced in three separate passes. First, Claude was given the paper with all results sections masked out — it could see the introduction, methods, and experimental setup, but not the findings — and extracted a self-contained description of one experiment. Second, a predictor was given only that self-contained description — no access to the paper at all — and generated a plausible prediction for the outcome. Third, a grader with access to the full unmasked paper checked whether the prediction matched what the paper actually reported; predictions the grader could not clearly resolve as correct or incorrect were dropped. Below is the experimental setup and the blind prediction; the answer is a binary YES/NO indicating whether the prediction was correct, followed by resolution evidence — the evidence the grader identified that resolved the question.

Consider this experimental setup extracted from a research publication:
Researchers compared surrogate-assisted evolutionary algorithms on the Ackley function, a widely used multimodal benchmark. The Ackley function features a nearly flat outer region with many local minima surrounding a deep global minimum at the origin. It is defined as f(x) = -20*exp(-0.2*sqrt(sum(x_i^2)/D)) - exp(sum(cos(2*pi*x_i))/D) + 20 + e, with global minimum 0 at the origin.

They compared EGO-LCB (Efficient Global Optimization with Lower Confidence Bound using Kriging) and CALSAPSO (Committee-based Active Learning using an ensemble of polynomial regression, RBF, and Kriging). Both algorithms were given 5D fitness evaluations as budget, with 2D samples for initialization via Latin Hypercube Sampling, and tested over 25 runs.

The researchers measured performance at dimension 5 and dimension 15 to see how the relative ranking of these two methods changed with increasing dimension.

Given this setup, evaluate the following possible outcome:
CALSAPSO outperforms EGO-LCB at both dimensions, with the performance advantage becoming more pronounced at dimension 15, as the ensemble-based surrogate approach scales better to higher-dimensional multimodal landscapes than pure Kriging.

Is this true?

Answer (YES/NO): NO